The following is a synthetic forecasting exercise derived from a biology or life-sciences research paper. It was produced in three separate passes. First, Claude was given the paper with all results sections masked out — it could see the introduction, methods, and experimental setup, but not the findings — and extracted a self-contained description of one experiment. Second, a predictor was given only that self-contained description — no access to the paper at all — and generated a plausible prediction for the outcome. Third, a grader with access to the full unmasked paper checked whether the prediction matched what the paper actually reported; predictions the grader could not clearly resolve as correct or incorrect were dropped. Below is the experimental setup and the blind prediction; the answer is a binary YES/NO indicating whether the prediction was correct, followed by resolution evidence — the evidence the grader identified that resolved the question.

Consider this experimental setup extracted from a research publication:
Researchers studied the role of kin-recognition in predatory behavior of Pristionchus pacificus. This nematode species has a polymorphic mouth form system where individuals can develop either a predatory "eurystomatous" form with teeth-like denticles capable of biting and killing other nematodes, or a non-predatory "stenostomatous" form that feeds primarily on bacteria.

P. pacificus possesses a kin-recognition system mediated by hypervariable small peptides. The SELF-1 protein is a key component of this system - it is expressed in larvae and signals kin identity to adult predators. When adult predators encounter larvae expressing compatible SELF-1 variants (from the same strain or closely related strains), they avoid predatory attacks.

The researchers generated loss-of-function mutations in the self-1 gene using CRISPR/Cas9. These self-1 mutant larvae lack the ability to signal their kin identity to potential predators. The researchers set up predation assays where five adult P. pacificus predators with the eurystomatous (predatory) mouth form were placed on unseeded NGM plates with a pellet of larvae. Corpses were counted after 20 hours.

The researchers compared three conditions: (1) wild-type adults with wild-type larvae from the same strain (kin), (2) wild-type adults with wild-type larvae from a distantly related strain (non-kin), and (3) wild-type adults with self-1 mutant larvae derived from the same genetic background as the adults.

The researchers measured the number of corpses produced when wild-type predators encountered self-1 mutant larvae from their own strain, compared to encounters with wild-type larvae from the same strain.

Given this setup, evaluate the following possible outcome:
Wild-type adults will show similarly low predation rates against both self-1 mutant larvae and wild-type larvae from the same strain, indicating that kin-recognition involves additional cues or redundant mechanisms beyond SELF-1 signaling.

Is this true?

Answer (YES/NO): NO